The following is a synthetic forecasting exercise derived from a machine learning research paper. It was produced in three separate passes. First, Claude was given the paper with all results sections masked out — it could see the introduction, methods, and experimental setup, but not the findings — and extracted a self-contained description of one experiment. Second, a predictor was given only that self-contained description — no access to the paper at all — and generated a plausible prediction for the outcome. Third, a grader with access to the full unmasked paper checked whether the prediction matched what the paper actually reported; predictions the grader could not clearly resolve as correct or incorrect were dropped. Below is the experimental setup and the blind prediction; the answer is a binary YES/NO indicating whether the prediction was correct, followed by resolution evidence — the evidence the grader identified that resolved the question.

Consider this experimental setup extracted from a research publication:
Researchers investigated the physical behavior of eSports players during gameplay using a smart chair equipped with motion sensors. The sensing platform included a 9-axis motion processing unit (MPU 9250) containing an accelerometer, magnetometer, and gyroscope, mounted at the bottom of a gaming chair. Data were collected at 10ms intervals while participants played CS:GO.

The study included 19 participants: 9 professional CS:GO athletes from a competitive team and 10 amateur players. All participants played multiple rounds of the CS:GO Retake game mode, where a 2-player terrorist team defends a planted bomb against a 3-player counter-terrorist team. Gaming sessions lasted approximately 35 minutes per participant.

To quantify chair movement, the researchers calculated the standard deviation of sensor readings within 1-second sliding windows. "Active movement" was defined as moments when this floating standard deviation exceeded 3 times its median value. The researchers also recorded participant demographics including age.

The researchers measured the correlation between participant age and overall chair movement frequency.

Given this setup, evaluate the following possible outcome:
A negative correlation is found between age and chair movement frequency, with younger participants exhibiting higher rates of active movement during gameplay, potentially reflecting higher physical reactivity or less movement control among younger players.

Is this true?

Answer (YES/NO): YES